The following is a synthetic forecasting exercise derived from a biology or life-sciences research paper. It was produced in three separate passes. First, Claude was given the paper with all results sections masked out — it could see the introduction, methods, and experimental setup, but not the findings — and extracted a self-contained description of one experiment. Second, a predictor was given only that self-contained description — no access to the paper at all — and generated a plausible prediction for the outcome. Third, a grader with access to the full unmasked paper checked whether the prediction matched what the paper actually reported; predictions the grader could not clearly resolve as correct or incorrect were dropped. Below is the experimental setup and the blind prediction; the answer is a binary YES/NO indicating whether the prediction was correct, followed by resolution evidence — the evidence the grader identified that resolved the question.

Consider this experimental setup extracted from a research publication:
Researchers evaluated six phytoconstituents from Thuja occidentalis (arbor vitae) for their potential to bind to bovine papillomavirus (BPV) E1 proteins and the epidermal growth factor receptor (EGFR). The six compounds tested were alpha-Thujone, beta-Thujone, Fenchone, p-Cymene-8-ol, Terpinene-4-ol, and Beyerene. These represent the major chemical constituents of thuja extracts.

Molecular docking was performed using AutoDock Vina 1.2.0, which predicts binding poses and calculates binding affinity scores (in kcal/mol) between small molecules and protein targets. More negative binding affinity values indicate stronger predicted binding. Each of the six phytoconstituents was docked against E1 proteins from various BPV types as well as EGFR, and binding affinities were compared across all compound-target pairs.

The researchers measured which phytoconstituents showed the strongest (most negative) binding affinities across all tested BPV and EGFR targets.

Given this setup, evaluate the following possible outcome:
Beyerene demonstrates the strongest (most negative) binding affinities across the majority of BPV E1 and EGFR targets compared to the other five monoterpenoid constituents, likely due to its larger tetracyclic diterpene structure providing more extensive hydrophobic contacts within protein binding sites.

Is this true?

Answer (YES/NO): YES